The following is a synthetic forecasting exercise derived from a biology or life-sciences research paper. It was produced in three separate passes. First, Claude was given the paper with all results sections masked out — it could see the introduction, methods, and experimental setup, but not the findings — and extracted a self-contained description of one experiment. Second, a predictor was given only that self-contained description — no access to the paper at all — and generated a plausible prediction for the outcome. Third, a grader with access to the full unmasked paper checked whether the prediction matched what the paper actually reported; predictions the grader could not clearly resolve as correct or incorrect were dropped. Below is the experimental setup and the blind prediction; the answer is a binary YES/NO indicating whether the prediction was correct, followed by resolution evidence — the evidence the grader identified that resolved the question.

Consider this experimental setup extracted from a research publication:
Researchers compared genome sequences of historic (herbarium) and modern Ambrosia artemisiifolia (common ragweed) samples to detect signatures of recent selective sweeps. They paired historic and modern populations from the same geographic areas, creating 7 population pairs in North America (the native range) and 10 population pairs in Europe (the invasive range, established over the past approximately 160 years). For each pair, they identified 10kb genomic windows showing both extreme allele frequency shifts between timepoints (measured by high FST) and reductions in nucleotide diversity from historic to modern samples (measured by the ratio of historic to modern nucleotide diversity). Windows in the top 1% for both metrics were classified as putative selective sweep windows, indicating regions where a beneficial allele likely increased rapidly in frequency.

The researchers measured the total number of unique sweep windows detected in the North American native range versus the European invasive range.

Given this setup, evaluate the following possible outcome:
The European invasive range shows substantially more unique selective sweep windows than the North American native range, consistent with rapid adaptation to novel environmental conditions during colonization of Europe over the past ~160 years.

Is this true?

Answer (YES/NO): YES